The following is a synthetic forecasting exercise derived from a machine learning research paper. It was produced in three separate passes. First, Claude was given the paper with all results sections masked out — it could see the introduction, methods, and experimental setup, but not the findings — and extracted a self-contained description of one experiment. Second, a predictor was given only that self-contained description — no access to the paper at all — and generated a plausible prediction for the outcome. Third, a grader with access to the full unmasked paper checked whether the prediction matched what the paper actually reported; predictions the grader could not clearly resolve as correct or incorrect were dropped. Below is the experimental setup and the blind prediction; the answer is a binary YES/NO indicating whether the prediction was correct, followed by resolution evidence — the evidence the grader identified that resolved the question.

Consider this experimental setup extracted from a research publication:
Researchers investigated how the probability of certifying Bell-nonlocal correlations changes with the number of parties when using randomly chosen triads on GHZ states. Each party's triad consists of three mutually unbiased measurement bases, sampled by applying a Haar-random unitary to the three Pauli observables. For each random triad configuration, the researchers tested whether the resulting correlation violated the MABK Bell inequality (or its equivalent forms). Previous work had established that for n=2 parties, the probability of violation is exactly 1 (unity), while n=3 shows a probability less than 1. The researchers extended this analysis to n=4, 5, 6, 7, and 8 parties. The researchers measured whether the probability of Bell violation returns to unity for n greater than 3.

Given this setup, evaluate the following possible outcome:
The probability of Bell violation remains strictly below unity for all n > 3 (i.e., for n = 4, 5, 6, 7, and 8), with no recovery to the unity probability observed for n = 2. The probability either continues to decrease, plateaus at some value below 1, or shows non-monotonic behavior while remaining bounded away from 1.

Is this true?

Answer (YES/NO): NO